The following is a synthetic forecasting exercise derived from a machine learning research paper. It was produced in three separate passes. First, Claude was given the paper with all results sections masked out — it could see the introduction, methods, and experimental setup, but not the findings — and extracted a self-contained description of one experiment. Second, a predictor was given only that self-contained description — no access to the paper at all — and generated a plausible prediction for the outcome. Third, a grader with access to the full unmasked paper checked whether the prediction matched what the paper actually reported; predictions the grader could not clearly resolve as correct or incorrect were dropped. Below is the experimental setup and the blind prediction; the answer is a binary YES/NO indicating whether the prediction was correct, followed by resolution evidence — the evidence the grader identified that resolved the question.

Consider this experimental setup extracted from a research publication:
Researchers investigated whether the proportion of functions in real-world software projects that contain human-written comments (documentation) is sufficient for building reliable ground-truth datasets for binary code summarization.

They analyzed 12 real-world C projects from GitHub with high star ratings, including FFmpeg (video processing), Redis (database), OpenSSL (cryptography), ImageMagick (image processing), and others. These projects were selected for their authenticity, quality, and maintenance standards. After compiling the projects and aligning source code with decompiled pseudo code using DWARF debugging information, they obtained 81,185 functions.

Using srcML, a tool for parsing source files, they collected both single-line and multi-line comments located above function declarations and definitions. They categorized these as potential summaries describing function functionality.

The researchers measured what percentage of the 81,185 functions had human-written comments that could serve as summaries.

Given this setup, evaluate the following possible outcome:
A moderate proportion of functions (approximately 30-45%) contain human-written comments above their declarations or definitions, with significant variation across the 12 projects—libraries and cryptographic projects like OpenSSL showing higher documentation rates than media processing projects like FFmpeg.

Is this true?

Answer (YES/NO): NO